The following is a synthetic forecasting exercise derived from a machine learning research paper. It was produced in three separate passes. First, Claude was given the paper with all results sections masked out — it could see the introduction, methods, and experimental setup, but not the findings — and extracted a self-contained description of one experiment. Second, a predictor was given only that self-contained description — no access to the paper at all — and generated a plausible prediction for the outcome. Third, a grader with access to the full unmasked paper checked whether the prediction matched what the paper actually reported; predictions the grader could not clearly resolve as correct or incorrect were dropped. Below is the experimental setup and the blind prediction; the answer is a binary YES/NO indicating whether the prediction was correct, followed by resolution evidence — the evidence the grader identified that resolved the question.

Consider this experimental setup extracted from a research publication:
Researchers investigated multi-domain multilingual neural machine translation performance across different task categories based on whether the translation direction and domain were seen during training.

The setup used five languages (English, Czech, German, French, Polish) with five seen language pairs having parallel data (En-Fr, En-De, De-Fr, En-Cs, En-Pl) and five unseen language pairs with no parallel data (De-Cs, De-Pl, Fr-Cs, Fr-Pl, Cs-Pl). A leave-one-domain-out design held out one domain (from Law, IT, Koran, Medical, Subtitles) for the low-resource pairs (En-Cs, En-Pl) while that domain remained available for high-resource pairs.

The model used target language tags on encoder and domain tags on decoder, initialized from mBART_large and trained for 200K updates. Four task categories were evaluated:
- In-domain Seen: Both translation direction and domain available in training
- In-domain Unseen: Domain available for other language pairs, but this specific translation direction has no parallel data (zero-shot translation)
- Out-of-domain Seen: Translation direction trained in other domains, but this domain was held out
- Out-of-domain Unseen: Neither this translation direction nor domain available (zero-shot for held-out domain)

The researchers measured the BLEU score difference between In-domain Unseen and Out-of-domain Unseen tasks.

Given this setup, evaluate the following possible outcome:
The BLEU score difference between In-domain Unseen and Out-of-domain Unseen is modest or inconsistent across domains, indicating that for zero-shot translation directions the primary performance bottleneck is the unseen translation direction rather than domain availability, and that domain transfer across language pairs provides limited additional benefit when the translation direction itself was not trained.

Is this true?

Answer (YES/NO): NO